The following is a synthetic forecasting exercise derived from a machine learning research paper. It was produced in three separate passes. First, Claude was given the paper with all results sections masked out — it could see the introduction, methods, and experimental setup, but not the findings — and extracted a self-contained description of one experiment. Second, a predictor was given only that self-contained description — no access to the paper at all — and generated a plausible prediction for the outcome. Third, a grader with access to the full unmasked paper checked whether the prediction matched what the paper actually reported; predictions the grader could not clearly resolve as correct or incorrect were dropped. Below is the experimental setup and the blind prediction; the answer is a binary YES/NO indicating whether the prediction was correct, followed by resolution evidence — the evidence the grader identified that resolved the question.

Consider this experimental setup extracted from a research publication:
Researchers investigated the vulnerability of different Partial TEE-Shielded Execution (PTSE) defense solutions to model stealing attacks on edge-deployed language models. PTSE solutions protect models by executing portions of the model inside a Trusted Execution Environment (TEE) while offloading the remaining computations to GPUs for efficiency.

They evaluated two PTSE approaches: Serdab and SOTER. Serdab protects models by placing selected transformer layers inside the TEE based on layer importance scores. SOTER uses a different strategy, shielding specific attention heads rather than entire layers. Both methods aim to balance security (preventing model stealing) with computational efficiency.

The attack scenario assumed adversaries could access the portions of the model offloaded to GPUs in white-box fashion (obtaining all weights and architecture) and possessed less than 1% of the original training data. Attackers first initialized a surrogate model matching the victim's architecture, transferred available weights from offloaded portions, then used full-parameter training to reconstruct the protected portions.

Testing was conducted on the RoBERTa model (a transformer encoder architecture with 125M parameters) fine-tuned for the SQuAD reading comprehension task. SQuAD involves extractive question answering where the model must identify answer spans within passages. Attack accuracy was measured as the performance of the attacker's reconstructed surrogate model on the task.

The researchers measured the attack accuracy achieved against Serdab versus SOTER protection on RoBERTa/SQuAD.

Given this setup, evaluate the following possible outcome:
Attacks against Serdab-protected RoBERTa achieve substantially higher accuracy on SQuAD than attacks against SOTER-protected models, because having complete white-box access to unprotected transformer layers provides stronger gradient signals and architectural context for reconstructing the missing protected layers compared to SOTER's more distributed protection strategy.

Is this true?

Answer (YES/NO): NO